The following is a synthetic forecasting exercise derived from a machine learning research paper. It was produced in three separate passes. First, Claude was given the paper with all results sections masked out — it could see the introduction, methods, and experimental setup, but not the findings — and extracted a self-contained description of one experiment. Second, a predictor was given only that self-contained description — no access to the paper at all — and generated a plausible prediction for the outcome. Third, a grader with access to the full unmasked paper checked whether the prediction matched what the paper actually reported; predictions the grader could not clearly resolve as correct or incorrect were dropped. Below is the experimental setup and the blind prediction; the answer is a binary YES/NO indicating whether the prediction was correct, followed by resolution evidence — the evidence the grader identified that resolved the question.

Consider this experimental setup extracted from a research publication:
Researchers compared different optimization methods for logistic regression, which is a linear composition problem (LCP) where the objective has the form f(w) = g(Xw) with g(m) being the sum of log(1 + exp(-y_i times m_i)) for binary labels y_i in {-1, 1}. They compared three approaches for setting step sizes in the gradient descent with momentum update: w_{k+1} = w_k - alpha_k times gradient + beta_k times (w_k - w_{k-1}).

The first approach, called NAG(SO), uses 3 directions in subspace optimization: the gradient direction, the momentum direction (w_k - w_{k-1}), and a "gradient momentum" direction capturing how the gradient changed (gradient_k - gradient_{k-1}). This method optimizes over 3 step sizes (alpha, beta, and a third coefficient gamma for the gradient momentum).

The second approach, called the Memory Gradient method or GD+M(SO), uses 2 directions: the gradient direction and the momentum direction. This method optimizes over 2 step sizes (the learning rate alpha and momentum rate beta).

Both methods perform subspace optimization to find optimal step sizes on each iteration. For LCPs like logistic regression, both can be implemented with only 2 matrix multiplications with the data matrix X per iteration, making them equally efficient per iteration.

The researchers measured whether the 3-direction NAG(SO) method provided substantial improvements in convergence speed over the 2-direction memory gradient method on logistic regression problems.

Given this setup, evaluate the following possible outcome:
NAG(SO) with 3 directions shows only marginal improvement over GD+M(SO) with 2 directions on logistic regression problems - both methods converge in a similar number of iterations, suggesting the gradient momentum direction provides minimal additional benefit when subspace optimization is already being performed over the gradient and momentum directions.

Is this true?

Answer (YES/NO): YES